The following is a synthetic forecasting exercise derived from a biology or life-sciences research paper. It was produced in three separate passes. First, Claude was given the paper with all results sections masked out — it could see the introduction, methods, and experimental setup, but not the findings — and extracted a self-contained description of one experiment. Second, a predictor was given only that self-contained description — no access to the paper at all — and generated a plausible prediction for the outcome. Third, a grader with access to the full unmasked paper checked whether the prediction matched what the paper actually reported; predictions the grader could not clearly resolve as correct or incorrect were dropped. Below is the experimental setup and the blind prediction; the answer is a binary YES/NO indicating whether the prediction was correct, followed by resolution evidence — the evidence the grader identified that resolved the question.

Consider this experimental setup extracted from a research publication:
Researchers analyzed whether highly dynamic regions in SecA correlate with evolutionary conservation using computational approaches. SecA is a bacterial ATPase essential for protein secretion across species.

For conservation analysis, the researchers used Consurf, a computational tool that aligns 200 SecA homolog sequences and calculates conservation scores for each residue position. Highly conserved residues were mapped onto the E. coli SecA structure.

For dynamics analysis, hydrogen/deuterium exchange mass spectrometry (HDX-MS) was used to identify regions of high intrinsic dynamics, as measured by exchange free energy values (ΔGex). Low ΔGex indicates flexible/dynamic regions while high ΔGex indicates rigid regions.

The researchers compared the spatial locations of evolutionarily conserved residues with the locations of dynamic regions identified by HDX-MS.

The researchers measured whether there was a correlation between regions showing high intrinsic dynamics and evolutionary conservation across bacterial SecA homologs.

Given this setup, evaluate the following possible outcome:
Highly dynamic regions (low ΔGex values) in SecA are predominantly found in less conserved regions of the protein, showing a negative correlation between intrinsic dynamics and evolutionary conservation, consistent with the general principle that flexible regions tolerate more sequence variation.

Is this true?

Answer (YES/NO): NO